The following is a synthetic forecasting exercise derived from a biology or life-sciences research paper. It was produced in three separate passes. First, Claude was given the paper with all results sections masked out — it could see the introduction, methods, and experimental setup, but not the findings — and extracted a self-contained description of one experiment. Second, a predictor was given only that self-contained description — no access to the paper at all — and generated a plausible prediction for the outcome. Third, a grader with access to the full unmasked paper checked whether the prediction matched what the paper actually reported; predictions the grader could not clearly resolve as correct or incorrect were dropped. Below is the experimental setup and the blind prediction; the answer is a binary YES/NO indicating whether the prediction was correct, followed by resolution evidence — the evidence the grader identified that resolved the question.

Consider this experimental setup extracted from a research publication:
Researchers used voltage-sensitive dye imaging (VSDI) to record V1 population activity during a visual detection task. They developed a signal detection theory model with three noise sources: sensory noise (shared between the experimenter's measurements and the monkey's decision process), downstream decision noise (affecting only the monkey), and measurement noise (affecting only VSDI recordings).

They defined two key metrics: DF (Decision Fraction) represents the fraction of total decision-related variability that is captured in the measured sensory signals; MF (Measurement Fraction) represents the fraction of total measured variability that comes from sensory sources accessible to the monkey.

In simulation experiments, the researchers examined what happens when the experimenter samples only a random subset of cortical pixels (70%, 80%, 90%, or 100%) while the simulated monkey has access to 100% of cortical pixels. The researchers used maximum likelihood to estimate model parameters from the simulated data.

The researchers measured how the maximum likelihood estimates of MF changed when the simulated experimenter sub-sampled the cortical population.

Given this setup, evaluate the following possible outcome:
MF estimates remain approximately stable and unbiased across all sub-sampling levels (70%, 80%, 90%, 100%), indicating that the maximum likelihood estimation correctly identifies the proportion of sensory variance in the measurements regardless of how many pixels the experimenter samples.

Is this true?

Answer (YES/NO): NO